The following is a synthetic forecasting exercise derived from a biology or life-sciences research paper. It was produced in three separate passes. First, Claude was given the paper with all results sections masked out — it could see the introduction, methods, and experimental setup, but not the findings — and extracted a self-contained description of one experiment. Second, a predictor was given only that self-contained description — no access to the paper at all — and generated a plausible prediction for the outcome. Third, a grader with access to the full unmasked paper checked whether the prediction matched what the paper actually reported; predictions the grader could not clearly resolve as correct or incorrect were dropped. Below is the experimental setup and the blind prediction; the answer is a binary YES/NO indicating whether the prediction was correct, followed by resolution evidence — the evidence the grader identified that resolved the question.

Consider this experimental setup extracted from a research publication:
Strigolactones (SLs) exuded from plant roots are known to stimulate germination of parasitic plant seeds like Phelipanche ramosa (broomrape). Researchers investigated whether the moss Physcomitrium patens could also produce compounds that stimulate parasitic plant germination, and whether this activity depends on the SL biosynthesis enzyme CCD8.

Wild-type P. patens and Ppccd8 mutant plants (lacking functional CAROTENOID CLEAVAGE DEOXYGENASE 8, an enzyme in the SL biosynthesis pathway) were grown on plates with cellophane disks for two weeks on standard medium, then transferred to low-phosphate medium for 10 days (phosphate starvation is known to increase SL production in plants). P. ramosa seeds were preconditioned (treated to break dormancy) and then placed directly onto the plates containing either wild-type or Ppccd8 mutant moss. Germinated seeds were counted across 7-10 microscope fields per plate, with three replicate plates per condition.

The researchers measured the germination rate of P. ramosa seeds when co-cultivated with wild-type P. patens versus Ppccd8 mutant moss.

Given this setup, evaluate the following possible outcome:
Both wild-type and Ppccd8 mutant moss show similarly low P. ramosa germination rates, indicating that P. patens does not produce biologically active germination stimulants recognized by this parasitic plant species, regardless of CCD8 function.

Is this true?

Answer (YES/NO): NO